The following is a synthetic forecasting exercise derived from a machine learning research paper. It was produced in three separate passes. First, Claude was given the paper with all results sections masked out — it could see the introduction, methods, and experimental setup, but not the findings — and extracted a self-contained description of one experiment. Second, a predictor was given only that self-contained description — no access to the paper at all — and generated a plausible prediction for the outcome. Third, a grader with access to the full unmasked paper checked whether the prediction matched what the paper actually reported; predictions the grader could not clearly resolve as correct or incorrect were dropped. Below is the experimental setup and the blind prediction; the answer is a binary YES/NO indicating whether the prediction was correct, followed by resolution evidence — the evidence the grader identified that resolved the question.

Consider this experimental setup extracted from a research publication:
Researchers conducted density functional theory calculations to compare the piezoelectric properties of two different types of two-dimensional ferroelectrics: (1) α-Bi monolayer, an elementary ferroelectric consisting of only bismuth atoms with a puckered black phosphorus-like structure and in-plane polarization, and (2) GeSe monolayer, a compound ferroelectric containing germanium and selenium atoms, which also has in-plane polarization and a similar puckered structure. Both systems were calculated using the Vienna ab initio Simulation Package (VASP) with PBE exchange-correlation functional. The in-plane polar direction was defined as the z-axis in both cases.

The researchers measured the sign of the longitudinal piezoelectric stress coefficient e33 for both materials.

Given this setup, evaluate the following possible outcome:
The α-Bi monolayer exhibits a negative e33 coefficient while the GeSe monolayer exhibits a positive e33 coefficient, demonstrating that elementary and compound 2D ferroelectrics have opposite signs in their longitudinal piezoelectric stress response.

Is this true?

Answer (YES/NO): YES